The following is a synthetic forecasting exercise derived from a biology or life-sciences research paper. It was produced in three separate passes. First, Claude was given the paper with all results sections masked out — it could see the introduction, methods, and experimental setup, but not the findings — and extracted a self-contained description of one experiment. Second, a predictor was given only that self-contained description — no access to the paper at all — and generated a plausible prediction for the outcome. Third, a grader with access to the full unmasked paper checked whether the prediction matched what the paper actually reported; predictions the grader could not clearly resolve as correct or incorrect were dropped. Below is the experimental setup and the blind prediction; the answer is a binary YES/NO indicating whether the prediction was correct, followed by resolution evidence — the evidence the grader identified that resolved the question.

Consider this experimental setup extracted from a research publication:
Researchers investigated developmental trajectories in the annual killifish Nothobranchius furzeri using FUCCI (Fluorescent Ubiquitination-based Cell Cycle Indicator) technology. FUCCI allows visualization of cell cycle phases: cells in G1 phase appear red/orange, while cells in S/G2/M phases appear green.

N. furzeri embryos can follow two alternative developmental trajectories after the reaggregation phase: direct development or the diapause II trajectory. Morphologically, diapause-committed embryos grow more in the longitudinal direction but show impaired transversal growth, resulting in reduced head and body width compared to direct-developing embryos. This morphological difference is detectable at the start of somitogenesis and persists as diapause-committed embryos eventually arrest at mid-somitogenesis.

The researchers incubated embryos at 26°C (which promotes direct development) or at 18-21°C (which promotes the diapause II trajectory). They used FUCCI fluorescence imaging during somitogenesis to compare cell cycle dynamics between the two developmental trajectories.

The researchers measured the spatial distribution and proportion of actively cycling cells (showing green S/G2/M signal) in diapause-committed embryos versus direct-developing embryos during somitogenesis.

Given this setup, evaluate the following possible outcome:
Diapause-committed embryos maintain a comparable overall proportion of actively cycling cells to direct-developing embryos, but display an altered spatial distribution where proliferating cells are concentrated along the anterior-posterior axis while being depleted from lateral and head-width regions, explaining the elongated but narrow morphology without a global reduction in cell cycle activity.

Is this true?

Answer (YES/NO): NO